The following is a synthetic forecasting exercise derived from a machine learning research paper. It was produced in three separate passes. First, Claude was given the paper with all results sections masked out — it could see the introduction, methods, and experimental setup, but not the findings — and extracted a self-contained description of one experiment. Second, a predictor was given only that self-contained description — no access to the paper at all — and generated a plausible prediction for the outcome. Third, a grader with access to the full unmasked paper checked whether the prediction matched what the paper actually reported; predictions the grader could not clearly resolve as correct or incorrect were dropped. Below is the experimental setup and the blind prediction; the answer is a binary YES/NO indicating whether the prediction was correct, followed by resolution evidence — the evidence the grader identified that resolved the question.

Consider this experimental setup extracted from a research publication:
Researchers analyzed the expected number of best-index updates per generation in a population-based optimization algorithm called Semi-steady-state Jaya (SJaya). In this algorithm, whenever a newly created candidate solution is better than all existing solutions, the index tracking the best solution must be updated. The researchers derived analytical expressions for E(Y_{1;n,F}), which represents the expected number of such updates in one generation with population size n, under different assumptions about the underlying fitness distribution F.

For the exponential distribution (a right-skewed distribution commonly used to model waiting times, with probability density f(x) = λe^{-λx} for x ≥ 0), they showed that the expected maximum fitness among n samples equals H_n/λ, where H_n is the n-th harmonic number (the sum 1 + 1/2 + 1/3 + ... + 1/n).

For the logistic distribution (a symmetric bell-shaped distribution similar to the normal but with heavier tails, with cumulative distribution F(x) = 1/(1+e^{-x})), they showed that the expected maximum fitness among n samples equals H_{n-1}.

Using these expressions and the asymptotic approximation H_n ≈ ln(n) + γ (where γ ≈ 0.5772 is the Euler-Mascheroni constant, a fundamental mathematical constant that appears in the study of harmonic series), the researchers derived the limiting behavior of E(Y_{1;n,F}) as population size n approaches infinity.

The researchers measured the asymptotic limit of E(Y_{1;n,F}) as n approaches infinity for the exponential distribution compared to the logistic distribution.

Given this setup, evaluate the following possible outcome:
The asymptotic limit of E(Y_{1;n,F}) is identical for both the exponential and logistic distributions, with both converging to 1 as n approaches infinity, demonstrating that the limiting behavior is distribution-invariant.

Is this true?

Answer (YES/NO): NO